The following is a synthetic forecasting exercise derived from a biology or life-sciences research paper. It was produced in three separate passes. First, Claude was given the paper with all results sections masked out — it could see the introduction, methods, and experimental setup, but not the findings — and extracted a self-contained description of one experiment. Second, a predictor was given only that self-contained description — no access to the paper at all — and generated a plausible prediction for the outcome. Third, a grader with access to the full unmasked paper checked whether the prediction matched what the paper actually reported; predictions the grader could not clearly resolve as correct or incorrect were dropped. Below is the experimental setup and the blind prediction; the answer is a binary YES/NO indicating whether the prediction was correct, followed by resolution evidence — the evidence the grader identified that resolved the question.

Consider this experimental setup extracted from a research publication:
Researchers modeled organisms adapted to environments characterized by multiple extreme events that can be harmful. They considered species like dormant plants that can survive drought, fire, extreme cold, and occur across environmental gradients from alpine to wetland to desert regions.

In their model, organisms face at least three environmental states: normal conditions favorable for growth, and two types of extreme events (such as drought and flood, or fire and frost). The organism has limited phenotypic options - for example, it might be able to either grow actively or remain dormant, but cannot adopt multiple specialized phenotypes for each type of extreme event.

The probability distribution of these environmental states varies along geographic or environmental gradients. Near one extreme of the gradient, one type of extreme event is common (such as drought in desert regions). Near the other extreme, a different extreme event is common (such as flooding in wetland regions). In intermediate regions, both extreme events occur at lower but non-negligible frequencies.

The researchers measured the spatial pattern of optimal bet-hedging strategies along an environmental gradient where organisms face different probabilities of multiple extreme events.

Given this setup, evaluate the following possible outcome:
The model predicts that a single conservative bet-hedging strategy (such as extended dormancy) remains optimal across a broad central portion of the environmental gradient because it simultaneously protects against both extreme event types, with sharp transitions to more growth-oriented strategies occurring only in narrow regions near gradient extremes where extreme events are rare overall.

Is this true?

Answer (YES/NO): NO